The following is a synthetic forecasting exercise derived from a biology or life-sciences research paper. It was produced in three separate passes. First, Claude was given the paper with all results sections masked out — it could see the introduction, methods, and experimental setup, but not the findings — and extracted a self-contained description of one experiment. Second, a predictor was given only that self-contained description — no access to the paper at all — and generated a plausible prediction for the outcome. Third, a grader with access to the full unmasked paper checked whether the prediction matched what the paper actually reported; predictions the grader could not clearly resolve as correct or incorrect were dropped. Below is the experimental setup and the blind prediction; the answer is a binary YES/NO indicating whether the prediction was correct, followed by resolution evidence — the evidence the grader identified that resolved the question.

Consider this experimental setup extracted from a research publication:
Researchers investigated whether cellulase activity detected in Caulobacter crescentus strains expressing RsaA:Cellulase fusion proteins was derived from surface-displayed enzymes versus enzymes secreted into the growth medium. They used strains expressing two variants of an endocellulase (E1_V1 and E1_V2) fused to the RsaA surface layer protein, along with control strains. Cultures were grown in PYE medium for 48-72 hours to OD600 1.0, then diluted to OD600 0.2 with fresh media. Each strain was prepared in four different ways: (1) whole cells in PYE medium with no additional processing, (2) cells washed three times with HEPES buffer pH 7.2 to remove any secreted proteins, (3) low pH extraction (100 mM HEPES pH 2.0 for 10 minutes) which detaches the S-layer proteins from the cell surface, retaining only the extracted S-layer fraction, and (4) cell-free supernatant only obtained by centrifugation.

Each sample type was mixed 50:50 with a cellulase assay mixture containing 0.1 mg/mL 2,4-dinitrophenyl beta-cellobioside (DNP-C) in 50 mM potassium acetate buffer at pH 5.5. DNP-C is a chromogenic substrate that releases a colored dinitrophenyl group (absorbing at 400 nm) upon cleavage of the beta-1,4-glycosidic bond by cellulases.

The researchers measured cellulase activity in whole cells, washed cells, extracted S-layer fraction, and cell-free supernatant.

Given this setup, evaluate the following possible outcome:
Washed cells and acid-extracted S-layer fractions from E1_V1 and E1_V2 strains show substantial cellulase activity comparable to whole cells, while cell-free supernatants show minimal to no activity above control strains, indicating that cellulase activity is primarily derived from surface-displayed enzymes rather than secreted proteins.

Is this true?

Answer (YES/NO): NO